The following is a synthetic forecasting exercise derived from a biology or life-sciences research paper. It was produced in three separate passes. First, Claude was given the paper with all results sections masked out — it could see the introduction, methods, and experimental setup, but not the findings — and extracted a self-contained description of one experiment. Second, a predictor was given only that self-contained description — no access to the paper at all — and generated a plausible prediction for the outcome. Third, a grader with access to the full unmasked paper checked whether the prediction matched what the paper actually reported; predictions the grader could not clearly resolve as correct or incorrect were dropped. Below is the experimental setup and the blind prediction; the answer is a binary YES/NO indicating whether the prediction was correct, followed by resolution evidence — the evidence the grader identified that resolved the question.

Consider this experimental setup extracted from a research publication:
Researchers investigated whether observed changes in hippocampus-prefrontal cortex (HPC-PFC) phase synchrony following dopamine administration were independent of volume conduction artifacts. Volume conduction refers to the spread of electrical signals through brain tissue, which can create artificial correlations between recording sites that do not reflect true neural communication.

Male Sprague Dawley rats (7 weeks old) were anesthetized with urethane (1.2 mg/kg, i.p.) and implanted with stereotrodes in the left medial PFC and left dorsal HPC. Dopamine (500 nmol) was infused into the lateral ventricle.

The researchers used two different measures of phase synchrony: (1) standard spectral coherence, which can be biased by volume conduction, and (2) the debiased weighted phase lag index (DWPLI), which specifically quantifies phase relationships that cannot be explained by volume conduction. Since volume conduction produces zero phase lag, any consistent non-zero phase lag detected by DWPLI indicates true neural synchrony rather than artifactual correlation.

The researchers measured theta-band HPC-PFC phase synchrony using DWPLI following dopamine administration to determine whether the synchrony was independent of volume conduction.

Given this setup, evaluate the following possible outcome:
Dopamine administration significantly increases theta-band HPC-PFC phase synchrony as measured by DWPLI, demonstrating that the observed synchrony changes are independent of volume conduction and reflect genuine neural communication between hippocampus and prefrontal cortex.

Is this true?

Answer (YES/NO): YES